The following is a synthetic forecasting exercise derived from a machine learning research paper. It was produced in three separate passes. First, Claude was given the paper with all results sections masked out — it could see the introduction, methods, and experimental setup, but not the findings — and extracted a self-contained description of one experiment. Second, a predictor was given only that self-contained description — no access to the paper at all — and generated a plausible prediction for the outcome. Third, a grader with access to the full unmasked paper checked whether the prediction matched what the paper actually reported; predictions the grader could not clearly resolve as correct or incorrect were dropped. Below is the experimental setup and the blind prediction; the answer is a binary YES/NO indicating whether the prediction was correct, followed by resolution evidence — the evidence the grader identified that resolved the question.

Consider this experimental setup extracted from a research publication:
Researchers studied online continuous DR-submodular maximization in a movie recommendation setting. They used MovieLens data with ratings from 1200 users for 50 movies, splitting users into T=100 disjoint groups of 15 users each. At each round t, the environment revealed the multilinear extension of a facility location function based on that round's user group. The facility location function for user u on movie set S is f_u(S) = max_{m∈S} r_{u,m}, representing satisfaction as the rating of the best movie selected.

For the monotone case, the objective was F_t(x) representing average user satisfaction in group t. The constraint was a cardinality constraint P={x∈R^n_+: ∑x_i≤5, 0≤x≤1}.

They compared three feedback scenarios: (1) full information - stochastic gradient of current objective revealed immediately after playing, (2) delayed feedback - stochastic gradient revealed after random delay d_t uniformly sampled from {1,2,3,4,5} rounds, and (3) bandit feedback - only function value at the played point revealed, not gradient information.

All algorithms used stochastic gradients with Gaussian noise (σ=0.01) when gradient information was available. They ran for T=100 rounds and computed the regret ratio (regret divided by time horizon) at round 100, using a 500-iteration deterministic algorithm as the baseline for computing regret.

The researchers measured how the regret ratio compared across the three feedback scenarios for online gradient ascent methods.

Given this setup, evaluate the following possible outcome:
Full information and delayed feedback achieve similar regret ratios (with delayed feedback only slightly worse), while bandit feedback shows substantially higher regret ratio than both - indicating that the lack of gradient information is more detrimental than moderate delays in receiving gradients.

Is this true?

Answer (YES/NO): YES